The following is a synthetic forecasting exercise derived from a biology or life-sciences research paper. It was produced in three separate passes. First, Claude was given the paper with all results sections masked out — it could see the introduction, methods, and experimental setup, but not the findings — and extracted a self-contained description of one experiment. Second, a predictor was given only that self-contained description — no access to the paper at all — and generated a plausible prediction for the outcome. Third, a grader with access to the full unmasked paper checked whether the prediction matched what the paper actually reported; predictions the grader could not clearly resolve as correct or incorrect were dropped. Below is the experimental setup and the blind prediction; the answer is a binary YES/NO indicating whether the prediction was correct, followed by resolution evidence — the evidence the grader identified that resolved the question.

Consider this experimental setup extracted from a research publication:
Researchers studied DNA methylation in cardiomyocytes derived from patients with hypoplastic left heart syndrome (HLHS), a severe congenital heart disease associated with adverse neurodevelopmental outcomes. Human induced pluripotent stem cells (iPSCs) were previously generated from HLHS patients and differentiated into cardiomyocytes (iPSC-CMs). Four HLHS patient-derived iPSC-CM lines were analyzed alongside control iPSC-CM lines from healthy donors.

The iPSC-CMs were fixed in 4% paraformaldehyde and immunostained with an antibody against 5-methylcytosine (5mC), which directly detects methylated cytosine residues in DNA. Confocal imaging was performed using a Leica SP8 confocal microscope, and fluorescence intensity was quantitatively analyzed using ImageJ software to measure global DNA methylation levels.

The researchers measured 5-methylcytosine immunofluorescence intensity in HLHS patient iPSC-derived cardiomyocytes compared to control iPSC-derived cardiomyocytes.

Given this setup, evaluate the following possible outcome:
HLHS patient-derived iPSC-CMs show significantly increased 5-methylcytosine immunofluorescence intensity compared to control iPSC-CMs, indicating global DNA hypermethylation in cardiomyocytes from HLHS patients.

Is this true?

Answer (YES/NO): NO